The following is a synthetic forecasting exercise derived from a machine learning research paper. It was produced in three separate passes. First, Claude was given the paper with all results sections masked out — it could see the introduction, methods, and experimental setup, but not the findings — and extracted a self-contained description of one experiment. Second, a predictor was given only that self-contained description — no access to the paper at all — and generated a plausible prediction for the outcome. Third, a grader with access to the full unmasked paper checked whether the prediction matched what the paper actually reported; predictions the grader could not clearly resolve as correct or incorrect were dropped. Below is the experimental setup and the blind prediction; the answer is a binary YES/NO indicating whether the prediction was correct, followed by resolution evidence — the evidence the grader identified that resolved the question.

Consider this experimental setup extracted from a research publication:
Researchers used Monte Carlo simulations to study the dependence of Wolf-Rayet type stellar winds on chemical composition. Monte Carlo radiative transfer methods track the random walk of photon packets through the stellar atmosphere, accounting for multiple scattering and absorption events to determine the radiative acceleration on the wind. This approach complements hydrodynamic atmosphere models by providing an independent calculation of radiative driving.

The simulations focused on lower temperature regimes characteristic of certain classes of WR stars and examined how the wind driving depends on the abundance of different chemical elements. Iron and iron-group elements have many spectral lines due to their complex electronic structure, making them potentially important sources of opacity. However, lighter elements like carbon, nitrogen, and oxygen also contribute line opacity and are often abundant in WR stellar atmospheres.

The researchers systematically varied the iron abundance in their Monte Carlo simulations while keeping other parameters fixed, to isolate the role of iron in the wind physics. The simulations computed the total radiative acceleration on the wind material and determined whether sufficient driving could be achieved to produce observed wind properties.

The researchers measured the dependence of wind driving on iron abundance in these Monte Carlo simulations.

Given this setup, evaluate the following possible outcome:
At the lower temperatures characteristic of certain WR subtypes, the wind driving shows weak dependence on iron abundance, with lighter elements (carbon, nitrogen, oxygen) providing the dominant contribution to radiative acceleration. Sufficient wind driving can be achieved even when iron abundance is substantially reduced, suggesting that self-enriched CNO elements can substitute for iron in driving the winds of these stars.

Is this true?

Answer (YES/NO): NO